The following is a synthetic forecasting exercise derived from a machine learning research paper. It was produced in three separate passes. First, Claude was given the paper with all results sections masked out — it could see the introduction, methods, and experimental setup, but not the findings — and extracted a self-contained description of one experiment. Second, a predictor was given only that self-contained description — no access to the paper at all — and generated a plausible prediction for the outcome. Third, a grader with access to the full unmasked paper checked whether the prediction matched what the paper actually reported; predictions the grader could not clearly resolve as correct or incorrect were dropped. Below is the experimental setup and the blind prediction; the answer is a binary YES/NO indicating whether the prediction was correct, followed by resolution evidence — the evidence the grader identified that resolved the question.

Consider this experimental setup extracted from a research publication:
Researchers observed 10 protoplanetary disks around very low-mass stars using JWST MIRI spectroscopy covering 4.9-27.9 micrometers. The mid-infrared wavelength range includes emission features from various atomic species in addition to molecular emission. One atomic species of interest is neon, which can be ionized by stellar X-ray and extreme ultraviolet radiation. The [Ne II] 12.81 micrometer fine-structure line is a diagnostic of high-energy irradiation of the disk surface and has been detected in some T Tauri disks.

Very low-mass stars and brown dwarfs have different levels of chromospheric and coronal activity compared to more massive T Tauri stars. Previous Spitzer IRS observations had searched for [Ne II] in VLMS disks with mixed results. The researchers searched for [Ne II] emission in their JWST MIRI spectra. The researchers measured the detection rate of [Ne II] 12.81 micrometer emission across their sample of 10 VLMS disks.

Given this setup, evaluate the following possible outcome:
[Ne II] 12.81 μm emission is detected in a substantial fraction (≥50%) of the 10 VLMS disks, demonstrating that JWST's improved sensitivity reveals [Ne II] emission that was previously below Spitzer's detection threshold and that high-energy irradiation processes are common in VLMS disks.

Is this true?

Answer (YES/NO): NO